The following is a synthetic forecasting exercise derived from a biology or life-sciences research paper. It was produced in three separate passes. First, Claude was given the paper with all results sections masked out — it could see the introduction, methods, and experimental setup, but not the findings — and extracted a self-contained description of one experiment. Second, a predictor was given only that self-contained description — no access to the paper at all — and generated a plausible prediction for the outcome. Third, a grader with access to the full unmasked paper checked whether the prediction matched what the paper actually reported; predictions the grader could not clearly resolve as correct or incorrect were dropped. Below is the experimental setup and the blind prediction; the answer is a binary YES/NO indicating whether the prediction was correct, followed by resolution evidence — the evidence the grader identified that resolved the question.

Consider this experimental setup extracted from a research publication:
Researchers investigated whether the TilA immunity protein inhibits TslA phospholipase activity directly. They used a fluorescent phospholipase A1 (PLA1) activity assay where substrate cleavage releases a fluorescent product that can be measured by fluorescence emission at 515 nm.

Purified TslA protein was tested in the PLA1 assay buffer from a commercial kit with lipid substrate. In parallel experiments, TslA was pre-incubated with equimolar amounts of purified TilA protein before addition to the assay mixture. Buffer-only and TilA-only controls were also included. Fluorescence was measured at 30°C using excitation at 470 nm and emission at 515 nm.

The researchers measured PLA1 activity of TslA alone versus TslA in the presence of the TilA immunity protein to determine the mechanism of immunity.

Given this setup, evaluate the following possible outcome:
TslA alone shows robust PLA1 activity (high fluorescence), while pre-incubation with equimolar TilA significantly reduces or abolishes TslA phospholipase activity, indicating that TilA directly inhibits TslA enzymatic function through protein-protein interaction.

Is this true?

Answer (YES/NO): YES